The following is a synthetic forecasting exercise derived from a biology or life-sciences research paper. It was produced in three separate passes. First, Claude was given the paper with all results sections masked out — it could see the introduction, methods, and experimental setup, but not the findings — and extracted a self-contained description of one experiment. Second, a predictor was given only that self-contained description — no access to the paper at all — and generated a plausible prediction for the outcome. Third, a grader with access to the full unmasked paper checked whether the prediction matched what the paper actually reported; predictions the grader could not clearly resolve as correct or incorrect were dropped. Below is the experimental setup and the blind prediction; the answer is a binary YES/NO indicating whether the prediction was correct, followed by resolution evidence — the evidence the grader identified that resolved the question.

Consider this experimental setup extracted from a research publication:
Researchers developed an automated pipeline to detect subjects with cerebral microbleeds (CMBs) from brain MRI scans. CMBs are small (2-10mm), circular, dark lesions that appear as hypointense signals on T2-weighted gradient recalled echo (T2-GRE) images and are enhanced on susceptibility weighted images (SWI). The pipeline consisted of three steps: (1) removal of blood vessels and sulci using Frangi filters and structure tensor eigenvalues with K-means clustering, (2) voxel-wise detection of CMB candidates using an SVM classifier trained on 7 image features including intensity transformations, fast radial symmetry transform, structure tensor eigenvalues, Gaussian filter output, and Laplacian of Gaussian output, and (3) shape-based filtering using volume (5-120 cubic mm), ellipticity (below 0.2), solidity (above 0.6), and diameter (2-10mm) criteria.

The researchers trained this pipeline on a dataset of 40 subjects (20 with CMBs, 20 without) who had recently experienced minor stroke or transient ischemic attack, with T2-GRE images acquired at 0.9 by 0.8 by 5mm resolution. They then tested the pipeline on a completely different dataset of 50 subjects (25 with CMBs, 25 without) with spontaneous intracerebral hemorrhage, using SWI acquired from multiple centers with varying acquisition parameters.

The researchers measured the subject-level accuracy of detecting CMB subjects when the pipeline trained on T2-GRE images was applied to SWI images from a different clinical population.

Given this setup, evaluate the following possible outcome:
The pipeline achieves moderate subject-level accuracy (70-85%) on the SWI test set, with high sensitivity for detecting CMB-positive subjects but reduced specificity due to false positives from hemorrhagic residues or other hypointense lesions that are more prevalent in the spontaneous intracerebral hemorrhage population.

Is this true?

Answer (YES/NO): YES